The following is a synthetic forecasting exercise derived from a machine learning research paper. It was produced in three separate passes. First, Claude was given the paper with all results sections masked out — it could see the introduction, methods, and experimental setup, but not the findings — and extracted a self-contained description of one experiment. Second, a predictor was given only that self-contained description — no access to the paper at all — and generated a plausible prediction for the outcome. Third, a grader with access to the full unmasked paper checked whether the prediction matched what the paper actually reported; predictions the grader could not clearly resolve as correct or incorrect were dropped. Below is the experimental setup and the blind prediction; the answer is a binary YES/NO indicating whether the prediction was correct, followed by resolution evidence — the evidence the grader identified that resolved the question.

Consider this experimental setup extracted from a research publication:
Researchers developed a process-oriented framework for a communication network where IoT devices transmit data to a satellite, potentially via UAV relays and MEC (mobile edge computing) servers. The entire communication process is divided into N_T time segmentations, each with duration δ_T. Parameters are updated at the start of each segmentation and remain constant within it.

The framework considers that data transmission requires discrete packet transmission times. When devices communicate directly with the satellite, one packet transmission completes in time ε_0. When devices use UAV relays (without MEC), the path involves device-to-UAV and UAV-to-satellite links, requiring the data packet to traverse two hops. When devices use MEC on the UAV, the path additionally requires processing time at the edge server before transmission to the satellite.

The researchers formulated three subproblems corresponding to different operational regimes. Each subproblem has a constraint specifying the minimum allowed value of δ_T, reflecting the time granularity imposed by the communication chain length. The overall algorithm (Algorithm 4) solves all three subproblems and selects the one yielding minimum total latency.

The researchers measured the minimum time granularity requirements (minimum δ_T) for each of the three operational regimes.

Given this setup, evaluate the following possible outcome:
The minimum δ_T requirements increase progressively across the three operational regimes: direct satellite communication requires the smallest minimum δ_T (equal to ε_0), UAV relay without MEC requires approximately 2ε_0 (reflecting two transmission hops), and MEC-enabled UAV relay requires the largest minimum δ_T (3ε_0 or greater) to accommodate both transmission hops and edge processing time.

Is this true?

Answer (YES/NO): YES